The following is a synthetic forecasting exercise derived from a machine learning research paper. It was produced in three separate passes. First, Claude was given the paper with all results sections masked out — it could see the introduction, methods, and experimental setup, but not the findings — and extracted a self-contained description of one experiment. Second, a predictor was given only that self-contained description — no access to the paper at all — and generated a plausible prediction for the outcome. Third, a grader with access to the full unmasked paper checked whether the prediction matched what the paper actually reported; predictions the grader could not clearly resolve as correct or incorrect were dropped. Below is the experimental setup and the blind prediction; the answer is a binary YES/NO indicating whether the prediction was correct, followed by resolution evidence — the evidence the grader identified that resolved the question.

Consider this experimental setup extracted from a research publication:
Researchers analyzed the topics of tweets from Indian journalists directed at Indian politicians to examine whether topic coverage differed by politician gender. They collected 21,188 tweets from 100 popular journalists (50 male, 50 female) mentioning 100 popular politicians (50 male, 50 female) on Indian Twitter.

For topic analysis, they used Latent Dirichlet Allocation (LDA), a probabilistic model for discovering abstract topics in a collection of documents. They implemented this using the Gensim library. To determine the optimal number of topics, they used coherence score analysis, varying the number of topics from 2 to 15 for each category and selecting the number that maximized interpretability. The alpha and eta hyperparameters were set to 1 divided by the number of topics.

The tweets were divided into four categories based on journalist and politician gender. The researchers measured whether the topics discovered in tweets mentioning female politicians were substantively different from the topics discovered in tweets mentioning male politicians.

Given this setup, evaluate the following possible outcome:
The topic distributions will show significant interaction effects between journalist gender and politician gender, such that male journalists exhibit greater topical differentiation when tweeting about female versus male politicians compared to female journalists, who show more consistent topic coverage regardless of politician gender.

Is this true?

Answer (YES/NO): NO